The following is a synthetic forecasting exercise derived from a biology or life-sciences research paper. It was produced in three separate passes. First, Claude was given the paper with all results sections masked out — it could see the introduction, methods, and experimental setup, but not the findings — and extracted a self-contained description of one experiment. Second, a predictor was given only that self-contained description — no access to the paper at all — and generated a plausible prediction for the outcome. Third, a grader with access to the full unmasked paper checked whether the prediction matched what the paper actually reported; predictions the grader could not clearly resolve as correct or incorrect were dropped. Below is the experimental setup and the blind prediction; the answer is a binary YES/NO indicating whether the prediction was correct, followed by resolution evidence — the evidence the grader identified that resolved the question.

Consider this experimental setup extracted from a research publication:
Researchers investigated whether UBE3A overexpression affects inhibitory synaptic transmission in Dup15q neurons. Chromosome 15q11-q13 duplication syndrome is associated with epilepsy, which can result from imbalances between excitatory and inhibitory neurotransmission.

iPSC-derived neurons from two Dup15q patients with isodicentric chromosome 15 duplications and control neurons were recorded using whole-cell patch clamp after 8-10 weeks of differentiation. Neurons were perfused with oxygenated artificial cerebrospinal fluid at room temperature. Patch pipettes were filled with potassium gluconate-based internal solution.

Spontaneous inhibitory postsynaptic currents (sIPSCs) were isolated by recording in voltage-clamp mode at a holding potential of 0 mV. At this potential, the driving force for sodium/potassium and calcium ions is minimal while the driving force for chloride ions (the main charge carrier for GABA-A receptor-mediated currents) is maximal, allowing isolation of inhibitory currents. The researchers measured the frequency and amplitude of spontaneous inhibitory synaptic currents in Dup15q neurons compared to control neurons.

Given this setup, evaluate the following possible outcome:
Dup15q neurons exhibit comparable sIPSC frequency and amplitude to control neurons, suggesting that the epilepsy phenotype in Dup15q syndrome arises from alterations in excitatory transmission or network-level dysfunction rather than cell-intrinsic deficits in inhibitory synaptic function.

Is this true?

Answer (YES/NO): NO